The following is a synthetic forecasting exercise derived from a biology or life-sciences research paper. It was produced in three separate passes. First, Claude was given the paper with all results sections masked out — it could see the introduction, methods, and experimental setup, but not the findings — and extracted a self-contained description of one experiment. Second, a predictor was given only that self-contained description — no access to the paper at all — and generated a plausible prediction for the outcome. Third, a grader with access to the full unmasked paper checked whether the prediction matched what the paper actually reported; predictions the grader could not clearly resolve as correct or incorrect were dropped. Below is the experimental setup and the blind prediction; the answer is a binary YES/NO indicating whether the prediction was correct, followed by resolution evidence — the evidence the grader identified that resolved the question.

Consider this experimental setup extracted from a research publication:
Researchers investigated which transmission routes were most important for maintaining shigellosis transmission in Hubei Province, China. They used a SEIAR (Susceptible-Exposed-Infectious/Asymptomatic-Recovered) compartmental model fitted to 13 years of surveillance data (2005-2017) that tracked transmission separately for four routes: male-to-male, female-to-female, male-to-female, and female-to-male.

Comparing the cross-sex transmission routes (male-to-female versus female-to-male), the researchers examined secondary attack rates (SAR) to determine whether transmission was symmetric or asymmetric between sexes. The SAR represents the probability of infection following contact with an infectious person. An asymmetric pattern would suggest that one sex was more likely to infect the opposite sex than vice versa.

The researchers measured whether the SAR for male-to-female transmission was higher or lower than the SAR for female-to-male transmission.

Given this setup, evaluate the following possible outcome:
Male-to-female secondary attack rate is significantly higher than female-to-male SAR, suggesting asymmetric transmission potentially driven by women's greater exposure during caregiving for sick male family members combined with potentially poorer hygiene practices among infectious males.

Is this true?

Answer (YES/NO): NO